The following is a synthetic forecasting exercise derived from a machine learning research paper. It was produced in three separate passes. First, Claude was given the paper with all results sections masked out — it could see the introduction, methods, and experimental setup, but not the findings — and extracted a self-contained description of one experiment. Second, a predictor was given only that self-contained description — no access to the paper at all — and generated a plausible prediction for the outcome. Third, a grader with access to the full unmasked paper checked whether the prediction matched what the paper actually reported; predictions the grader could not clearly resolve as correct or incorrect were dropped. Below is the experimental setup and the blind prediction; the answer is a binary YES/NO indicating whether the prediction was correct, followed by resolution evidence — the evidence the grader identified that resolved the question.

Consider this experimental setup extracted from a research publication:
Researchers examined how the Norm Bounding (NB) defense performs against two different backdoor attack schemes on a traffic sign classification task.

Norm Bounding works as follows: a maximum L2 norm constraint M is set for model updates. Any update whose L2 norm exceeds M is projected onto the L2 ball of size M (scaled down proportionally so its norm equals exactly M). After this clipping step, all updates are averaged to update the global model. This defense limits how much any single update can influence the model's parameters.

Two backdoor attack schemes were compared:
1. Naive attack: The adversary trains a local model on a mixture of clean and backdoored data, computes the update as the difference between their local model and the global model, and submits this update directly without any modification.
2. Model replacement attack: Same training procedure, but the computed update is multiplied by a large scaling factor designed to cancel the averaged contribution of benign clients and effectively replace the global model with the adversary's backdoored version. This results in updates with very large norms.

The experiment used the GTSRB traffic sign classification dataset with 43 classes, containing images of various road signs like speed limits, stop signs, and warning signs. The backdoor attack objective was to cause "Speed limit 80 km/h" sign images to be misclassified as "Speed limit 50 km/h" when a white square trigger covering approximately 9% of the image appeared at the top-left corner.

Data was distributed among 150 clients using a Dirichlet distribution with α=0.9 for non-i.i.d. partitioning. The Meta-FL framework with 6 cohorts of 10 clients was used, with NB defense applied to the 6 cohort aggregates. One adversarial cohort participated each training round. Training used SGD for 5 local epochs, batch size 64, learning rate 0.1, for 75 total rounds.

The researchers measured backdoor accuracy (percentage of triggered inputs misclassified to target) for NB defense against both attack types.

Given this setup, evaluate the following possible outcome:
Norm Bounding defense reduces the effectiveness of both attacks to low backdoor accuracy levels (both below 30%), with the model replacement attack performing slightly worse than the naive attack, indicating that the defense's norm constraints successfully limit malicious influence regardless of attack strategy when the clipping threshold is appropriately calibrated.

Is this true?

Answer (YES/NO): NO